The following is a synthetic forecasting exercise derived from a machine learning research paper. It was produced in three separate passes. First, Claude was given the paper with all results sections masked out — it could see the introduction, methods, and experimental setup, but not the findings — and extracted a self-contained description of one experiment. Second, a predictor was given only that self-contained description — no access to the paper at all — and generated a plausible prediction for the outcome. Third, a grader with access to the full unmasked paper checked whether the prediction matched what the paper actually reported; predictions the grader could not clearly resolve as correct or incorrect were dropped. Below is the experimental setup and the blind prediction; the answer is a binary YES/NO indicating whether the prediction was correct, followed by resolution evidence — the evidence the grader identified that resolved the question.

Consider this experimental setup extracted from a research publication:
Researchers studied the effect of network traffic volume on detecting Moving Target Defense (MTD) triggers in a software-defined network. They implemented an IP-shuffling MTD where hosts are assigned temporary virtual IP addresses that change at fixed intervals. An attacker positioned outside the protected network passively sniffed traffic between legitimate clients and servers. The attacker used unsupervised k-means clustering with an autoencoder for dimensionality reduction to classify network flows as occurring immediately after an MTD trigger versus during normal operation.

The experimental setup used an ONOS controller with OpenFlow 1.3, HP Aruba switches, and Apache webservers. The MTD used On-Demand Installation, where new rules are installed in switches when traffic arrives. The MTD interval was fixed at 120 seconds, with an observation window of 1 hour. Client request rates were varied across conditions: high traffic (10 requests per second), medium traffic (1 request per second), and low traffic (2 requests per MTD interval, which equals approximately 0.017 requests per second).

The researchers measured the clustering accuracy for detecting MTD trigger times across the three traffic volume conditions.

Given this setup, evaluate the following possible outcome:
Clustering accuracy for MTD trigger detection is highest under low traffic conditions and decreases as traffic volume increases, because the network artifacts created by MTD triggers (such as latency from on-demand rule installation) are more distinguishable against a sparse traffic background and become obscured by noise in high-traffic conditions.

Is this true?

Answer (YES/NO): NO